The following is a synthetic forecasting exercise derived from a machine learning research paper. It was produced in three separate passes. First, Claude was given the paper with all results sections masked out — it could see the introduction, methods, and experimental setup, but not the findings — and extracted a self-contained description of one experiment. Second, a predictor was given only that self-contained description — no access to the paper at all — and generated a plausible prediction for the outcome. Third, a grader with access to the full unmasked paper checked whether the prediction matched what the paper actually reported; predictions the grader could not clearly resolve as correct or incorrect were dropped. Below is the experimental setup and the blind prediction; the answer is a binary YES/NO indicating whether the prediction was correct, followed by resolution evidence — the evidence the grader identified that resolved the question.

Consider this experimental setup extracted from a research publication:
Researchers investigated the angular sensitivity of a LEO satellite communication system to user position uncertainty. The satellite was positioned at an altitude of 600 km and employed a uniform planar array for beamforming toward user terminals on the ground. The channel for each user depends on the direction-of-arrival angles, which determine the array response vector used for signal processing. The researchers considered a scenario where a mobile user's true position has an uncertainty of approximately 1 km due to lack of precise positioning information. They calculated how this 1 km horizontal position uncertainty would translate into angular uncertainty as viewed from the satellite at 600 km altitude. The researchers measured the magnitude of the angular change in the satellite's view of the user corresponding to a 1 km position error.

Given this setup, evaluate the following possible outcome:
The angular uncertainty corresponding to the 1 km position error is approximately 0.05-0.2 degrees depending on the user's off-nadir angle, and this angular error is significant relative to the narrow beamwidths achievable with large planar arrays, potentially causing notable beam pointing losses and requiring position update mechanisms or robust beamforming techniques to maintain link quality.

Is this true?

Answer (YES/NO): NO